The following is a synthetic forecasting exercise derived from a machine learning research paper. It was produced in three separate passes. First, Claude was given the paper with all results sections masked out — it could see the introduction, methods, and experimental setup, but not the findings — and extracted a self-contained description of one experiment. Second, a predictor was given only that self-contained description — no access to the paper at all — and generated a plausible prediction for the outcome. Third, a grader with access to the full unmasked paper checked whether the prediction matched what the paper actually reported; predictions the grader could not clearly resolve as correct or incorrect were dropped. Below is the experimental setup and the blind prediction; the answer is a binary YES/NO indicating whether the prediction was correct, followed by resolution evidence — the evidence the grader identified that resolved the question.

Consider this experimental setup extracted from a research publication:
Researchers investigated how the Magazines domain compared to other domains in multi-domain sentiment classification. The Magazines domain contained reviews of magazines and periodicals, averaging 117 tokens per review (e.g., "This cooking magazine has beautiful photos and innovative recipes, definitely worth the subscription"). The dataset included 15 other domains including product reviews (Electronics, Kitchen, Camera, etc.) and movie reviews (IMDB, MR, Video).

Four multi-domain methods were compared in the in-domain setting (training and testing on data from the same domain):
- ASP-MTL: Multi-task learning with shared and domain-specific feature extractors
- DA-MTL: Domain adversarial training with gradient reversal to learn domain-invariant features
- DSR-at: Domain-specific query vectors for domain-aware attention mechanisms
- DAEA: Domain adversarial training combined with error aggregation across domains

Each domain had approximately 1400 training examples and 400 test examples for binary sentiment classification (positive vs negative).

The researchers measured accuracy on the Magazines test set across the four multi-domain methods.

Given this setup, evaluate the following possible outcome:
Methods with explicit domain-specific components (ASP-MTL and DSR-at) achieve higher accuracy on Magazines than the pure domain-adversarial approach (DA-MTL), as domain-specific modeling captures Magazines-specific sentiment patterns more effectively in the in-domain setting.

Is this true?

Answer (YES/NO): YES